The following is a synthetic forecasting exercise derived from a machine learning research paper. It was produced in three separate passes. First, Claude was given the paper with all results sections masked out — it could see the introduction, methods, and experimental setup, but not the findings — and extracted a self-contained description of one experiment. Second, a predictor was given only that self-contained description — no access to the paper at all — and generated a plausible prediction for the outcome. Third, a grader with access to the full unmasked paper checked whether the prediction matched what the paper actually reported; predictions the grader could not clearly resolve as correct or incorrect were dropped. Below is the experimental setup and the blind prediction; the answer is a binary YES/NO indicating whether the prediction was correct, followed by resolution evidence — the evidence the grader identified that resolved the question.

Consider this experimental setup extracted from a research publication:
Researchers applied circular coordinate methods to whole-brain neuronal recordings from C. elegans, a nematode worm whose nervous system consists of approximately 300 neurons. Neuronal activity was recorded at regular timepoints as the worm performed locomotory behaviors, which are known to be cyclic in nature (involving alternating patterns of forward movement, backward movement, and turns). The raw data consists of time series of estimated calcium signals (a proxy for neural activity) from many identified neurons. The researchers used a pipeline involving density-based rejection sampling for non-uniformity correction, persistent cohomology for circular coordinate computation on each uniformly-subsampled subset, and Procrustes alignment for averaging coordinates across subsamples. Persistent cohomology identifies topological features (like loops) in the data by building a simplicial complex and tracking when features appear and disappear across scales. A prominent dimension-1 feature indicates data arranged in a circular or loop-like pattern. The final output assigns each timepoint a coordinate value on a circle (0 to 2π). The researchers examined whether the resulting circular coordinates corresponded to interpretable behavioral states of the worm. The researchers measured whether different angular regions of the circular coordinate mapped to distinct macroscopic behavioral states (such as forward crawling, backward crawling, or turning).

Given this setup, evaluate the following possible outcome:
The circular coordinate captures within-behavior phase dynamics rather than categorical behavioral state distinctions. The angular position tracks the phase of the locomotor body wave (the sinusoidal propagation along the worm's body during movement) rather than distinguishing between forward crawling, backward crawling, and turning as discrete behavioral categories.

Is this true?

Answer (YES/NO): NO